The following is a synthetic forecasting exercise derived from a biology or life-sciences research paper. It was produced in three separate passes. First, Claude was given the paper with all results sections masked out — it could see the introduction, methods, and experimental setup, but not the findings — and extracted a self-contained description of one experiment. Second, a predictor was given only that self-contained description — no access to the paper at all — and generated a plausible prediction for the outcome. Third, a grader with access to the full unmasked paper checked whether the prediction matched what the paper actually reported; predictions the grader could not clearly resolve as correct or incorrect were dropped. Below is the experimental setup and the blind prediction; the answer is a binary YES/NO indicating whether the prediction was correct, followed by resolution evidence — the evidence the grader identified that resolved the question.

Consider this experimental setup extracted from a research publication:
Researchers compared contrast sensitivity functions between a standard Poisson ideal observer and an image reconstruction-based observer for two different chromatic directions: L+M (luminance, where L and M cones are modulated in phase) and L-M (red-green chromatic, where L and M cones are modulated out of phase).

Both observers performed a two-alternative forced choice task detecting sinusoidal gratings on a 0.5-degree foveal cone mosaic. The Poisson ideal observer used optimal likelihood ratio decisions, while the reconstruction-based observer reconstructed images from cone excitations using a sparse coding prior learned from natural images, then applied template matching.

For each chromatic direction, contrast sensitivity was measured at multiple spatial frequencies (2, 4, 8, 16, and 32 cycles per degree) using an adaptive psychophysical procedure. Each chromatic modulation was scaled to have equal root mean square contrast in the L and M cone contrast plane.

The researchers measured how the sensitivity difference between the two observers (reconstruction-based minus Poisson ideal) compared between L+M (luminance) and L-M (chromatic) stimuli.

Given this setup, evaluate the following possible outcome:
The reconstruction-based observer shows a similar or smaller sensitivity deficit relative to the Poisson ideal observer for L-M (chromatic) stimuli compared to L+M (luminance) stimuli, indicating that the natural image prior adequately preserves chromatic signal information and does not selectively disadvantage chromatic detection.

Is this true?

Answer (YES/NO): NO